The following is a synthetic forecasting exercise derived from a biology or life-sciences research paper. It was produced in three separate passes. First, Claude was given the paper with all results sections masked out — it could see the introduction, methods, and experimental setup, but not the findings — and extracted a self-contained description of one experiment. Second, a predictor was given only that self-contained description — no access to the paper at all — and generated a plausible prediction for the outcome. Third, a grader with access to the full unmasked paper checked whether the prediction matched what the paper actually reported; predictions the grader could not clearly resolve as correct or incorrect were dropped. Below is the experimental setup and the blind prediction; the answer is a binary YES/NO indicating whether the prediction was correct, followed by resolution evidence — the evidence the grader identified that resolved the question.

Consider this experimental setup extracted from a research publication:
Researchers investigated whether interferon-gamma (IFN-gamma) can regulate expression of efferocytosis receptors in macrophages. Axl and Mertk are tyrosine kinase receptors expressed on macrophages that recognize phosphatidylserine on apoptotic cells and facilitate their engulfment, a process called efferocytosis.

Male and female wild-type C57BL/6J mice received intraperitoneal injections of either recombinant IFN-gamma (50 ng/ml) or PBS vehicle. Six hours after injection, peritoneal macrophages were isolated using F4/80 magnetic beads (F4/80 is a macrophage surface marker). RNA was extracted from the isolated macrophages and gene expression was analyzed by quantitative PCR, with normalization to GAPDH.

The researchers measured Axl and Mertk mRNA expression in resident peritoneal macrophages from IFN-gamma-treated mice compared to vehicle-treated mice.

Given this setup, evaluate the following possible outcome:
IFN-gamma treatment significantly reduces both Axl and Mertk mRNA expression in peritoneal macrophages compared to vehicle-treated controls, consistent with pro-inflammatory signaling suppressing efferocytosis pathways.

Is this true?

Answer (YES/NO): NO